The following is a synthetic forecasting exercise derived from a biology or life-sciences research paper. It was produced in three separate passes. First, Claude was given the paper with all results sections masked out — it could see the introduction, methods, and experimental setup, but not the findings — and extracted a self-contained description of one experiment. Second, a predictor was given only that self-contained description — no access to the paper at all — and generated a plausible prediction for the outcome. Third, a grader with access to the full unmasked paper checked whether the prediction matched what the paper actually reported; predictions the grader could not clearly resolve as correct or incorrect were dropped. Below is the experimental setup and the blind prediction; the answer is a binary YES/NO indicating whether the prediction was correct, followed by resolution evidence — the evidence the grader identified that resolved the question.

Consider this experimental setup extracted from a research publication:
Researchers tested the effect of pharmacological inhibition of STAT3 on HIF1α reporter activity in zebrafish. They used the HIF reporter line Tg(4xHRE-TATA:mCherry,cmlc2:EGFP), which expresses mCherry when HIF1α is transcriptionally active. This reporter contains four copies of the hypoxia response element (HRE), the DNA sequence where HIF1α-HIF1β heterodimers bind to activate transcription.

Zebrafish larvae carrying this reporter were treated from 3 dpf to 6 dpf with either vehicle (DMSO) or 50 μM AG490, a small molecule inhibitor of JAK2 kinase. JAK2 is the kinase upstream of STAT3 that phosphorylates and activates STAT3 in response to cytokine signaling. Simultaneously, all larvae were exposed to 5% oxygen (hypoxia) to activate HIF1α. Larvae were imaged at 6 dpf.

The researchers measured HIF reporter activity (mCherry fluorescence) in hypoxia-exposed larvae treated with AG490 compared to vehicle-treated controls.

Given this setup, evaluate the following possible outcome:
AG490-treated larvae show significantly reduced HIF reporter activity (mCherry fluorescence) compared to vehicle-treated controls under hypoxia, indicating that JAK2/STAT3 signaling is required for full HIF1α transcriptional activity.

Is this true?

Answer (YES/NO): YES